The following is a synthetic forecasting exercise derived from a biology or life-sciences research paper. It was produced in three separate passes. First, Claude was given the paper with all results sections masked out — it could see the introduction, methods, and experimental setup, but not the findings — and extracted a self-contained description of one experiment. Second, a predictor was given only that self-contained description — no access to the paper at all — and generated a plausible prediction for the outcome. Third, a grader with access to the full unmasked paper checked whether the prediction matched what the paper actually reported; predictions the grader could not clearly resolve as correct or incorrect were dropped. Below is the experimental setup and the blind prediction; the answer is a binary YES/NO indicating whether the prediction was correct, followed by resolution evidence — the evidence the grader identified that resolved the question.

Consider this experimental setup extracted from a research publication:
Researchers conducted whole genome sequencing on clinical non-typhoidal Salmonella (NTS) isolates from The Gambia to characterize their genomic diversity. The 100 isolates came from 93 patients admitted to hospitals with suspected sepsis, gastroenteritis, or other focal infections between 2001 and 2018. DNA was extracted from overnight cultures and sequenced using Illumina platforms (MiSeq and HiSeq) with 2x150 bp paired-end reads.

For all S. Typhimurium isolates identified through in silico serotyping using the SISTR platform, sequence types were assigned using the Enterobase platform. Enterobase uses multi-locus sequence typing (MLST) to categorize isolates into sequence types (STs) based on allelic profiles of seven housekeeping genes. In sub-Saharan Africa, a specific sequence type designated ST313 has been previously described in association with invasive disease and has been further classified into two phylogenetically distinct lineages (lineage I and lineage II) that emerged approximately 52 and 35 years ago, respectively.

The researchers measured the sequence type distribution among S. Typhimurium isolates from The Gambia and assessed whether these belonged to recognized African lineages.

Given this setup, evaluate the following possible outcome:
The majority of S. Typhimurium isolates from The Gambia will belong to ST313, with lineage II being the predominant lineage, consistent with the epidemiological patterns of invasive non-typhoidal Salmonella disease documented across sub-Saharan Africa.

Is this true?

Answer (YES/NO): NO